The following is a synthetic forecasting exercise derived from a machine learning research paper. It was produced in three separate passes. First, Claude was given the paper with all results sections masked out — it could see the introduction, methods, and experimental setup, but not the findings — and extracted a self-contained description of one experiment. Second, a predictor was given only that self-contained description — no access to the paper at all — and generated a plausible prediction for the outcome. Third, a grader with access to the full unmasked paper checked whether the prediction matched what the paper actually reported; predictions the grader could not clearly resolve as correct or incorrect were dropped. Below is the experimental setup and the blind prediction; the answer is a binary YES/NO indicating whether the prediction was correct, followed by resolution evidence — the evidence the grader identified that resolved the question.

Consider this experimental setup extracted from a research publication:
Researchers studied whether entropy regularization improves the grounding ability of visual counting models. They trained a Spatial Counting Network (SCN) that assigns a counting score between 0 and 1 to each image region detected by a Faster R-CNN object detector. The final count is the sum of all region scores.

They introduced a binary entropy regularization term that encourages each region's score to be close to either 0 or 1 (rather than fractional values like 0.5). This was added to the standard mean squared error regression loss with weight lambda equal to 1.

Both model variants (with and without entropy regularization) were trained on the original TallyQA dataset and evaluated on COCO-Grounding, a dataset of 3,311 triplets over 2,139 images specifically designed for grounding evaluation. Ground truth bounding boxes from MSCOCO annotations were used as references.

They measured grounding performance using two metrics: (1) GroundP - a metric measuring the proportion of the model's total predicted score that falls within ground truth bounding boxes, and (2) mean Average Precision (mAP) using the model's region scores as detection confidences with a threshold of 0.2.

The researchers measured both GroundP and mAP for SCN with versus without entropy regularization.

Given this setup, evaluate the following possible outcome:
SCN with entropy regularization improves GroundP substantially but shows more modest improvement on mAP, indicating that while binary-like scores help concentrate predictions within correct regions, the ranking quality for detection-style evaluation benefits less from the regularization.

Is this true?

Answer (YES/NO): NO